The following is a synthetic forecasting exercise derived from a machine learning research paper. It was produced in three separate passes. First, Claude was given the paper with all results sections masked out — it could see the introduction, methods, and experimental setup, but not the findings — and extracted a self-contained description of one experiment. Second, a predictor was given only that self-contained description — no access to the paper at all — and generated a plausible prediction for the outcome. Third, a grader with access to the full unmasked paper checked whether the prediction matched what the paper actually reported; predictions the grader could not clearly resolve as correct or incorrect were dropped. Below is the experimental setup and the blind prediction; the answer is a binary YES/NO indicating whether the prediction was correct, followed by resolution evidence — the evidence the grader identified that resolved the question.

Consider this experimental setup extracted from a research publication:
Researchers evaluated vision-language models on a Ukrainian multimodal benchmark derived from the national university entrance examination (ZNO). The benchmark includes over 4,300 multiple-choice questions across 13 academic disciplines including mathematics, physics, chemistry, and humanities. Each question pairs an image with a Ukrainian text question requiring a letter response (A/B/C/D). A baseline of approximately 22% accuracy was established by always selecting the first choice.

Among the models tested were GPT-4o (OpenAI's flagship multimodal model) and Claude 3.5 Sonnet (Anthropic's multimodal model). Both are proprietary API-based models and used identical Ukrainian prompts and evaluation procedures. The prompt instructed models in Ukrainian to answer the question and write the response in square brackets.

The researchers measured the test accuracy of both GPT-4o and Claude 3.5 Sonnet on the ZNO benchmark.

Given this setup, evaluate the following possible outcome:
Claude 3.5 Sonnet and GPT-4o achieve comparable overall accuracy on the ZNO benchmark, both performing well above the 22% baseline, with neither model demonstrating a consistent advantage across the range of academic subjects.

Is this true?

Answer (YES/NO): NO